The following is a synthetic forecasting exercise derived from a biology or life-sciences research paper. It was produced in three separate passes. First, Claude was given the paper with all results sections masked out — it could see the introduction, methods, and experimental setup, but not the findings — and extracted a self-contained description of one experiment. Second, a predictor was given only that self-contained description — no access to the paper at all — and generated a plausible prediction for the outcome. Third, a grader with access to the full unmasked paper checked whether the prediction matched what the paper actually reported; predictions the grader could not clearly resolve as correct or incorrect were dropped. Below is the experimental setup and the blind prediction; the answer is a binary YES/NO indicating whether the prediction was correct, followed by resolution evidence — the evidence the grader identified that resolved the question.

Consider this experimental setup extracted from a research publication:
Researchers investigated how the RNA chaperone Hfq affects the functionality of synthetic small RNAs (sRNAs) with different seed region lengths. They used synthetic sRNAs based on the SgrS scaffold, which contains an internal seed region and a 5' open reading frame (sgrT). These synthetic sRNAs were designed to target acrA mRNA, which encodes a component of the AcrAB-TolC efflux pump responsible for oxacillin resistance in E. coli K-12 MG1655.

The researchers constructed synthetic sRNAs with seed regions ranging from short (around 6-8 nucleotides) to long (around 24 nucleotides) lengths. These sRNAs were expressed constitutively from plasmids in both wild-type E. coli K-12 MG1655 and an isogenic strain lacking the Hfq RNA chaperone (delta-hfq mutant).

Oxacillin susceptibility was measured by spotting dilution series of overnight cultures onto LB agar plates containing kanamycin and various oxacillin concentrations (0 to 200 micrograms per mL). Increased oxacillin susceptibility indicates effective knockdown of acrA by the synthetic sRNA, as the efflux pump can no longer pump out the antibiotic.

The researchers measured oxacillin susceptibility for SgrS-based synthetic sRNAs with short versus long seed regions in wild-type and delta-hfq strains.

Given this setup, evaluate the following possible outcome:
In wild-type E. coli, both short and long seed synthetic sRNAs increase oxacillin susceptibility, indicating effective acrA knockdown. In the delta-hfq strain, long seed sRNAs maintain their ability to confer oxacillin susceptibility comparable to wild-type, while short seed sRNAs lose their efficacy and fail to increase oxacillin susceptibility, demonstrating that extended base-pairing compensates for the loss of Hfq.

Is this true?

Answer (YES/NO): NO